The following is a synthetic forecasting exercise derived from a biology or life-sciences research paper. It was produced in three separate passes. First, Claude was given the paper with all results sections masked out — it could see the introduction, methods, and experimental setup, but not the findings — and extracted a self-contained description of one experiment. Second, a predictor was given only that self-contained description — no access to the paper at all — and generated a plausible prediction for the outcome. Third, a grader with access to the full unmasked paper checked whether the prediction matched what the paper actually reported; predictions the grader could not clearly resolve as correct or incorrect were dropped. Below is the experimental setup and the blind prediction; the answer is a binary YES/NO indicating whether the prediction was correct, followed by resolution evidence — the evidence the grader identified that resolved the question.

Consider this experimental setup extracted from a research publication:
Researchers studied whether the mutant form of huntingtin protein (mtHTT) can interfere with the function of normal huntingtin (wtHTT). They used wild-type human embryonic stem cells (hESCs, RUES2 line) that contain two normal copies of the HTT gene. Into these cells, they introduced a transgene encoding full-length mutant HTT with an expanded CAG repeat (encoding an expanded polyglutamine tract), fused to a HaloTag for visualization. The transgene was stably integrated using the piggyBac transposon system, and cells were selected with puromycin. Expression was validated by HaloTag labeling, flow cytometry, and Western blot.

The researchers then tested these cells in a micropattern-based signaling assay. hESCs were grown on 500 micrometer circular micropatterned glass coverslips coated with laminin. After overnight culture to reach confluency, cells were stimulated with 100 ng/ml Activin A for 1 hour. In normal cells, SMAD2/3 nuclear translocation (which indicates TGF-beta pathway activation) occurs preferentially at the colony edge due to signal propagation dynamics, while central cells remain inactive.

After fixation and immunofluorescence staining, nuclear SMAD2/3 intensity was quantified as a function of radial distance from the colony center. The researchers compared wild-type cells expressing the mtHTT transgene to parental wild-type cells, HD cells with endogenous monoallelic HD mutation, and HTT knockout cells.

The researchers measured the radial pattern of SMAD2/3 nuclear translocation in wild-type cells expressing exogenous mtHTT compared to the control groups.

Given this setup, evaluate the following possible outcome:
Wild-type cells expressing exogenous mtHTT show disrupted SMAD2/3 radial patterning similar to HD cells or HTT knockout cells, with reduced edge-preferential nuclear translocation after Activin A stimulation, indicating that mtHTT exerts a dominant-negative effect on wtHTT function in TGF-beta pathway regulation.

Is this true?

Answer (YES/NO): YES